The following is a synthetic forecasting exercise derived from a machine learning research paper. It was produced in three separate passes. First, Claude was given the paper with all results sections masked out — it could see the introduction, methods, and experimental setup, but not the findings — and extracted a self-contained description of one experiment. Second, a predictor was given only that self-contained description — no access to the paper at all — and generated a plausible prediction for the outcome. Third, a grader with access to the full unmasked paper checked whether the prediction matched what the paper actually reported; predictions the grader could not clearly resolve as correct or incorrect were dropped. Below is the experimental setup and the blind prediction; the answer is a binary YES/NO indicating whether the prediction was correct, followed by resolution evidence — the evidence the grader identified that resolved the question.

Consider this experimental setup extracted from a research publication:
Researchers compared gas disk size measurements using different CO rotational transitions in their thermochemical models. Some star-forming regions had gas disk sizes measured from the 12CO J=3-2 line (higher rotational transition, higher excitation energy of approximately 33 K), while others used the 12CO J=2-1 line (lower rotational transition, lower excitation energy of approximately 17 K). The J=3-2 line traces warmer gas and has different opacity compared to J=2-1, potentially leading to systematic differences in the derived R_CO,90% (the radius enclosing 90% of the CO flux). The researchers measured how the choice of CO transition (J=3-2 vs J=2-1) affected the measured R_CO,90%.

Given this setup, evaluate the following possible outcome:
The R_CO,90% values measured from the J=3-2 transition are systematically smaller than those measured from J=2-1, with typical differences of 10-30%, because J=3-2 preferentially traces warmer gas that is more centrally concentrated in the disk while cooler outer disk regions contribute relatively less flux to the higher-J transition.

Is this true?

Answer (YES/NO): NO